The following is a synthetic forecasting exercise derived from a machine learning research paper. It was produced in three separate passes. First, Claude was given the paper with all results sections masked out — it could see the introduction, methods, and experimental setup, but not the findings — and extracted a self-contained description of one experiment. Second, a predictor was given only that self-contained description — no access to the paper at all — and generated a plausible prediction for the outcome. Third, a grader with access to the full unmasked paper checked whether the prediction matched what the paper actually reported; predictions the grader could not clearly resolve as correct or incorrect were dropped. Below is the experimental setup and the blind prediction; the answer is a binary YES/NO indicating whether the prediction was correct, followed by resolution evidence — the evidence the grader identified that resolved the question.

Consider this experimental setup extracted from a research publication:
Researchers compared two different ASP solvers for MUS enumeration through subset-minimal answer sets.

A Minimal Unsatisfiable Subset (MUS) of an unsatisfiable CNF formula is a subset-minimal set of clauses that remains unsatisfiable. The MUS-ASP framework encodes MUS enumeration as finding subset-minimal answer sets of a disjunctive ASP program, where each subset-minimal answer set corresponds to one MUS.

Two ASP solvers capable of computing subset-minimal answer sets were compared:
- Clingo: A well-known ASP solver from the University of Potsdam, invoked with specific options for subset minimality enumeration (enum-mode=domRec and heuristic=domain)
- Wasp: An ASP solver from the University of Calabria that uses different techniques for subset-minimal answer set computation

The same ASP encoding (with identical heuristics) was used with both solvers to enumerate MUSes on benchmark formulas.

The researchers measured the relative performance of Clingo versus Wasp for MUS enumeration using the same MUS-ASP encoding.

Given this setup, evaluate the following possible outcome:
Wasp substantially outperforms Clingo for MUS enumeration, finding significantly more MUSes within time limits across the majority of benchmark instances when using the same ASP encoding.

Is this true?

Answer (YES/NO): NO